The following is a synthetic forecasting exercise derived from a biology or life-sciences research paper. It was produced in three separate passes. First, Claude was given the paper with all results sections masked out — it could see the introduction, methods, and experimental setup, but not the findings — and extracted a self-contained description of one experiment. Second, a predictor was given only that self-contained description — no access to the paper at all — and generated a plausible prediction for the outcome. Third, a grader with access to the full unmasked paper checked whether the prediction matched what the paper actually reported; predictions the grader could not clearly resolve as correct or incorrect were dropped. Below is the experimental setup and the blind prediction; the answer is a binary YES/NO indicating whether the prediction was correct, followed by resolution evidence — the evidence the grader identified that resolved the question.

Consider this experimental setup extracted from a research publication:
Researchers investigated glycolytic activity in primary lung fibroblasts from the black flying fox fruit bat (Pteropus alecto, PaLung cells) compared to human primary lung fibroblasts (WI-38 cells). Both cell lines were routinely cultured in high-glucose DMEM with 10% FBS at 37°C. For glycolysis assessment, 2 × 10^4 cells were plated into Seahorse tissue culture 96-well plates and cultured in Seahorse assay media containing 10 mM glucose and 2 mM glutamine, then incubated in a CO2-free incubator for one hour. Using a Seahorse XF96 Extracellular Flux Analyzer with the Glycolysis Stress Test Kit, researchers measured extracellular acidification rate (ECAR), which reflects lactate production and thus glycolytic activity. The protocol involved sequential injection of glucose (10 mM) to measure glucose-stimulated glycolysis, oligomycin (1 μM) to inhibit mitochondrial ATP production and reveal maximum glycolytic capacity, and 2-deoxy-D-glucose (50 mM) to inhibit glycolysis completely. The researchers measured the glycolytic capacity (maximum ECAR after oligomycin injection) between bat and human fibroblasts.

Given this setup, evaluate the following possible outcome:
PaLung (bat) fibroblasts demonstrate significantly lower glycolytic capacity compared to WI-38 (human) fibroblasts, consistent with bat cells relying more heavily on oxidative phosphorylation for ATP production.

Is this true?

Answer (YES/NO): NO